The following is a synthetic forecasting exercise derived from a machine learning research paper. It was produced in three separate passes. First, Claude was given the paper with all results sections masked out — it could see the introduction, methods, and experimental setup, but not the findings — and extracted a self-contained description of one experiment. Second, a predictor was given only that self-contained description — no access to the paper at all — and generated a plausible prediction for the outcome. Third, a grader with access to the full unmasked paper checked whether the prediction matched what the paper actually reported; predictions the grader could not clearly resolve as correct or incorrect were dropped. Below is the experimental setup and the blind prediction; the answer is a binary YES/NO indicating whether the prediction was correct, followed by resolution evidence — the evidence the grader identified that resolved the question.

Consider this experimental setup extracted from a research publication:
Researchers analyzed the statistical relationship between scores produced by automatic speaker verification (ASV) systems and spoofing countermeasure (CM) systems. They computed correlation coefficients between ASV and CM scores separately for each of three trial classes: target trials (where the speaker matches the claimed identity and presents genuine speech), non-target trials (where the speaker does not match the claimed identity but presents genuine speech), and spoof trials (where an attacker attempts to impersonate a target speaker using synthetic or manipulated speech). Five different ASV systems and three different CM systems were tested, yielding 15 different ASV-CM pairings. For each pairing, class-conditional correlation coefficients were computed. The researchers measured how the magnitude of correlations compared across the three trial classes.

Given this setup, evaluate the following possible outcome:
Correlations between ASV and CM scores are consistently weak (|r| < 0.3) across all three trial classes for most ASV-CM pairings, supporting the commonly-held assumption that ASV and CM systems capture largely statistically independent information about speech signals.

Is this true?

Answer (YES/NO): NO